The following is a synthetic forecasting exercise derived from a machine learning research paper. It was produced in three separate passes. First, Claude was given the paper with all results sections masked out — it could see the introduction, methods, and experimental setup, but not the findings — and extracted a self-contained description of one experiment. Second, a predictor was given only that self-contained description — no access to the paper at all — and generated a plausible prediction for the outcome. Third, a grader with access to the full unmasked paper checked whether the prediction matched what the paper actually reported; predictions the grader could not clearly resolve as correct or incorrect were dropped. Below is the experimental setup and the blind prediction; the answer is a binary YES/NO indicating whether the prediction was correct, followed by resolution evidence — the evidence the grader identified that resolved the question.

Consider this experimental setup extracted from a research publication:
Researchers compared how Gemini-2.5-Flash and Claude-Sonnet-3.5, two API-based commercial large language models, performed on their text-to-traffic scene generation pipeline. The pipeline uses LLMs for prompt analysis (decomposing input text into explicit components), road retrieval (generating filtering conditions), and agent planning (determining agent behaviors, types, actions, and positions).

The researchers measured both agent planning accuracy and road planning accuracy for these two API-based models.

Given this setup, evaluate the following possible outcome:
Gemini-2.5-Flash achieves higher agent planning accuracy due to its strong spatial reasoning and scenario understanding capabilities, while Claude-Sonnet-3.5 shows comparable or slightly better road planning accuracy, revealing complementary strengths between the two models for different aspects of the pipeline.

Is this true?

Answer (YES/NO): NO